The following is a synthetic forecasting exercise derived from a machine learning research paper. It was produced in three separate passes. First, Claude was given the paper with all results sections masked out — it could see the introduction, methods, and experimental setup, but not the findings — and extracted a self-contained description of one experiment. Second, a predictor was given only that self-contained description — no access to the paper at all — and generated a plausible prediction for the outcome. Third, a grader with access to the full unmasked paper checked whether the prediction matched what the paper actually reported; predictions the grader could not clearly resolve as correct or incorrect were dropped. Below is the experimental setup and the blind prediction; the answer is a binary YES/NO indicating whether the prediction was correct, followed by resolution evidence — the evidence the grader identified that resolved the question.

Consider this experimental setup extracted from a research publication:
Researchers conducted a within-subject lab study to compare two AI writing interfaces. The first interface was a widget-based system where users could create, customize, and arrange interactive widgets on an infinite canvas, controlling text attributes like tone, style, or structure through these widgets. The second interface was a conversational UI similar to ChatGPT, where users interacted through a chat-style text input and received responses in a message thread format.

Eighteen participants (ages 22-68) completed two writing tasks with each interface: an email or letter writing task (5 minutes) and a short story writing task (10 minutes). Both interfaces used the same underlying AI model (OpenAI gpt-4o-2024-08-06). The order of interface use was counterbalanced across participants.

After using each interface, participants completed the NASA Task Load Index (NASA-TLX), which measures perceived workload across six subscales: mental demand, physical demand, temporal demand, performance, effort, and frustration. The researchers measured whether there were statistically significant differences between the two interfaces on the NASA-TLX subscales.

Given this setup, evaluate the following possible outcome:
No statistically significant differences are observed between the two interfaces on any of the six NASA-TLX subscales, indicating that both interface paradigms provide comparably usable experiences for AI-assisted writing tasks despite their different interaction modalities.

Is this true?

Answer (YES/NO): NO